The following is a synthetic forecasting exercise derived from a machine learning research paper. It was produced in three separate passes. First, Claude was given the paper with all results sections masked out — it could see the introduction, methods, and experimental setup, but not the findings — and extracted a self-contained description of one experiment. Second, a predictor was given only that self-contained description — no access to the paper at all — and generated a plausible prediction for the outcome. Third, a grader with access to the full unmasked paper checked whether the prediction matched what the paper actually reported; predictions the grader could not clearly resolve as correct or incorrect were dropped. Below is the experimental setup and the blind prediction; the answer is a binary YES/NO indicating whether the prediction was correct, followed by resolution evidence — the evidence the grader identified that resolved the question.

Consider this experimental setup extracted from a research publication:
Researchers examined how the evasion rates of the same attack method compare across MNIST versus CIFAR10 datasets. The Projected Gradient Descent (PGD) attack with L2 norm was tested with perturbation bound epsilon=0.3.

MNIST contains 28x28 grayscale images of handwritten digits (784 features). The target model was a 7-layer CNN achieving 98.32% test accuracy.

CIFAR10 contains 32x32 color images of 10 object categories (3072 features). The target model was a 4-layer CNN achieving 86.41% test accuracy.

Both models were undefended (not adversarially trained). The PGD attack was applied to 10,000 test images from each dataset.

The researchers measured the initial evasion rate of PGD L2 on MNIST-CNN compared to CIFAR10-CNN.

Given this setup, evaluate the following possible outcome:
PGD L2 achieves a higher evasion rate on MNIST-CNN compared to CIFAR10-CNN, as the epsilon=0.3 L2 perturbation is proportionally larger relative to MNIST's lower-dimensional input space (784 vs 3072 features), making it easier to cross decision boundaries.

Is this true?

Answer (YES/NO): YES